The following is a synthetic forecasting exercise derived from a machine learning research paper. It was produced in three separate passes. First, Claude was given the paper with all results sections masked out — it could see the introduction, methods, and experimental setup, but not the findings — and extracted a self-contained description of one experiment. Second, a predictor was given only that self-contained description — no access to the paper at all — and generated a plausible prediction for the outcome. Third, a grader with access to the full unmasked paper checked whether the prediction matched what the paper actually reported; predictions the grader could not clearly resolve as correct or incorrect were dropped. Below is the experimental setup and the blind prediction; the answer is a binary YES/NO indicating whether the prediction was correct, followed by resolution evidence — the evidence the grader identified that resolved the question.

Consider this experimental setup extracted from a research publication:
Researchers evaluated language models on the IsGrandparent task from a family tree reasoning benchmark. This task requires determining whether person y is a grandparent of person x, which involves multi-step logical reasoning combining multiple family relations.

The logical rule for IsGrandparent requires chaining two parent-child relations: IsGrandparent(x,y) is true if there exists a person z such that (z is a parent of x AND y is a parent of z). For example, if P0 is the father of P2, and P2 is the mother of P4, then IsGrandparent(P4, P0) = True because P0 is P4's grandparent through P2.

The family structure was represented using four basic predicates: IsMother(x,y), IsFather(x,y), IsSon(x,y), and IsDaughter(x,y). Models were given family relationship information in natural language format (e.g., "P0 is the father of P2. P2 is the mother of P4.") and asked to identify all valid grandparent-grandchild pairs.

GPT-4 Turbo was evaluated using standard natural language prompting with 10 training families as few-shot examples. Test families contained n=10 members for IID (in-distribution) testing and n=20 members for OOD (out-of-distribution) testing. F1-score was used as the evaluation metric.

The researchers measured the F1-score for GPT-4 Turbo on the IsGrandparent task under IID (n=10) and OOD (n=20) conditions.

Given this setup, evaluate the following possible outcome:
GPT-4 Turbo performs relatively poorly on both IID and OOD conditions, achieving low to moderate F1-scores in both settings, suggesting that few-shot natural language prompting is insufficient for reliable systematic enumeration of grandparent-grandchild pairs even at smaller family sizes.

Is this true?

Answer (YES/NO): NO